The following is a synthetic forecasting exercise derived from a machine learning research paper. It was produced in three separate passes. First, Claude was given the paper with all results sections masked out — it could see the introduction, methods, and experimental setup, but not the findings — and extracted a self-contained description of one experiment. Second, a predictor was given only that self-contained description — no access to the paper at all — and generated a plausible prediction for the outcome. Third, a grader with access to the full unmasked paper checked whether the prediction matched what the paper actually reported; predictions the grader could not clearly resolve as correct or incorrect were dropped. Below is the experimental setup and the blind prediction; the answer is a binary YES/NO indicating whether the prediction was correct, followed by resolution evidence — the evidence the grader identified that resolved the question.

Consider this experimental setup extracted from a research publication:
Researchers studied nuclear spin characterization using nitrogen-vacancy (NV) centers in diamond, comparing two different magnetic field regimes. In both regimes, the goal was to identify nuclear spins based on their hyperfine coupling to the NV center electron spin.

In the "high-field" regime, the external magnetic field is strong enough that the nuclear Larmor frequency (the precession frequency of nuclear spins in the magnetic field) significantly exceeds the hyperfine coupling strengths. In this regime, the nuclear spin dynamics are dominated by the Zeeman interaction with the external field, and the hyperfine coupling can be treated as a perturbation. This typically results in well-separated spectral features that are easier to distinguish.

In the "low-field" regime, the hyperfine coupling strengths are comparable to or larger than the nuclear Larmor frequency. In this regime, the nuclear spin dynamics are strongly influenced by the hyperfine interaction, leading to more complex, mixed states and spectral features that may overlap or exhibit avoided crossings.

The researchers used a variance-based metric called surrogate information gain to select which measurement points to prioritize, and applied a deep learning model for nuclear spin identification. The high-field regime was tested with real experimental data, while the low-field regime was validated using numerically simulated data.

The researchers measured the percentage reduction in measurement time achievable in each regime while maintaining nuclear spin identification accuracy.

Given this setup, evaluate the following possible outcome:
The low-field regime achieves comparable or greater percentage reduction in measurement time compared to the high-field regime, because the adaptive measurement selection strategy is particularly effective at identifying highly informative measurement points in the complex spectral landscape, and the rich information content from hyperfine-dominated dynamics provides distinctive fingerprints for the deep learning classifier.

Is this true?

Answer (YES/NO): NO